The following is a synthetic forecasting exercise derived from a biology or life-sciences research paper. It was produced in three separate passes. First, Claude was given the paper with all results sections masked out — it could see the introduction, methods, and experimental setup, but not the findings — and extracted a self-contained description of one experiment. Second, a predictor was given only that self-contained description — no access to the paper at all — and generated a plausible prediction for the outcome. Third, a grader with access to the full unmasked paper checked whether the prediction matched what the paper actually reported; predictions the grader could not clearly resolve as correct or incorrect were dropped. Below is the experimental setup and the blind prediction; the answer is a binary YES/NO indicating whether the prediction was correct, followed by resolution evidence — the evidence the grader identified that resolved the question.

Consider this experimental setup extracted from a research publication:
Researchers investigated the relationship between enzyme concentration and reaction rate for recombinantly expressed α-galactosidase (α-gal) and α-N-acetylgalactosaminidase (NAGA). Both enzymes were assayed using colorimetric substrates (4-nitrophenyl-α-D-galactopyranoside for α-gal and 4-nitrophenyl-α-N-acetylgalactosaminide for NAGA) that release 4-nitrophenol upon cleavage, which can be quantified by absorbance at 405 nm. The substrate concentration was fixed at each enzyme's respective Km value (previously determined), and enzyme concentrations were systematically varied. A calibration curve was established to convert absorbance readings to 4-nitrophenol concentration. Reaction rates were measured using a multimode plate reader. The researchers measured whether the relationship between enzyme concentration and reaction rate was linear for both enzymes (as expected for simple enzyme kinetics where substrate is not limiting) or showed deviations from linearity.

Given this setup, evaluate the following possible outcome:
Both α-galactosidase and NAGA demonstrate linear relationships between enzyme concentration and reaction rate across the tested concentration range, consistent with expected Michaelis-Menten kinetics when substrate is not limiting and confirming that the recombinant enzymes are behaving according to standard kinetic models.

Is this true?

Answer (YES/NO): YES